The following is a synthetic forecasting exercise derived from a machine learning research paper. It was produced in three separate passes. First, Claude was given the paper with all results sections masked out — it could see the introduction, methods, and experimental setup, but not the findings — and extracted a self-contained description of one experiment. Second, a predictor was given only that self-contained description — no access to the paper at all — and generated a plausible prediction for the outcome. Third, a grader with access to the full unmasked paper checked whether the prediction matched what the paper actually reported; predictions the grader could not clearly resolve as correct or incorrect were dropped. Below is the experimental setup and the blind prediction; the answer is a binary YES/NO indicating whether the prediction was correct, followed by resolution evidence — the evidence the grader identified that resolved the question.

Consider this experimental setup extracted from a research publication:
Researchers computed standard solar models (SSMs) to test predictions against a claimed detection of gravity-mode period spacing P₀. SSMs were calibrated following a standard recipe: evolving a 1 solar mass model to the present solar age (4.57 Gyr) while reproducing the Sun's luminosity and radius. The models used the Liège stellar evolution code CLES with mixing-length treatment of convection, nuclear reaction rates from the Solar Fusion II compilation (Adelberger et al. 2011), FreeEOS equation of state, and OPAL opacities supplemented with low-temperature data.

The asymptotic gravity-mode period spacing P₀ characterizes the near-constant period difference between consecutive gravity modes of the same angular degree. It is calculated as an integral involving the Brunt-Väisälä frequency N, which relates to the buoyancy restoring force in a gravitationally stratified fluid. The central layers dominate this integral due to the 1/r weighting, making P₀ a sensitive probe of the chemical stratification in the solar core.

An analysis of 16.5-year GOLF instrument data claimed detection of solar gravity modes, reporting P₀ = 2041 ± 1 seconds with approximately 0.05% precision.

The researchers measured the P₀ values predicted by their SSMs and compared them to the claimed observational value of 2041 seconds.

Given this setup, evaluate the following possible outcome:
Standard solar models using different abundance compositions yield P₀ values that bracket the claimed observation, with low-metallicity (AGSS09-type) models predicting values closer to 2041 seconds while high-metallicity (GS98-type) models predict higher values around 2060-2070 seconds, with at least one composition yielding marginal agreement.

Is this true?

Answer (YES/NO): NO